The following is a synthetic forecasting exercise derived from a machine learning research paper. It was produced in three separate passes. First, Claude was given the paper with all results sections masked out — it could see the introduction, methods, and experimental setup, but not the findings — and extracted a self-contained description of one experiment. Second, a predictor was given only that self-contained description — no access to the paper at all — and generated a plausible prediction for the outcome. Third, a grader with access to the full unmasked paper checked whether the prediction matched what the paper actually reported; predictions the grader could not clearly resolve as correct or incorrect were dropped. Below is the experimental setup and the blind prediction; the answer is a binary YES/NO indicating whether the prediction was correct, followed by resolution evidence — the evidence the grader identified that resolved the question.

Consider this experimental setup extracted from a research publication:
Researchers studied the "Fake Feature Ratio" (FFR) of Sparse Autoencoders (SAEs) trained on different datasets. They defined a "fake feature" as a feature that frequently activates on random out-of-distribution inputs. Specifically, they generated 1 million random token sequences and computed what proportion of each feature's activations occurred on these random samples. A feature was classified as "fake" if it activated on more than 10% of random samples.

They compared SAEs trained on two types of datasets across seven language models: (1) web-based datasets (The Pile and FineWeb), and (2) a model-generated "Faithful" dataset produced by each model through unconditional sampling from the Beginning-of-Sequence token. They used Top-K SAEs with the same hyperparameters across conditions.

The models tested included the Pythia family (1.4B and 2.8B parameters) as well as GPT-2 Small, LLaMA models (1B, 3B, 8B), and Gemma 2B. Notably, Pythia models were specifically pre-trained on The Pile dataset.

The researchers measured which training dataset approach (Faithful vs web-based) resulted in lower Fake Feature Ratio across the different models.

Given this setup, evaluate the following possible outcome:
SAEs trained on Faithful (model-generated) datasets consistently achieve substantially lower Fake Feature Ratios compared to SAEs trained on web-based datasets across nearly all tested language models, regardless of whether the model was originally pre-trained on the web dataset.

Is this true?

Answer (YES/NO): NO